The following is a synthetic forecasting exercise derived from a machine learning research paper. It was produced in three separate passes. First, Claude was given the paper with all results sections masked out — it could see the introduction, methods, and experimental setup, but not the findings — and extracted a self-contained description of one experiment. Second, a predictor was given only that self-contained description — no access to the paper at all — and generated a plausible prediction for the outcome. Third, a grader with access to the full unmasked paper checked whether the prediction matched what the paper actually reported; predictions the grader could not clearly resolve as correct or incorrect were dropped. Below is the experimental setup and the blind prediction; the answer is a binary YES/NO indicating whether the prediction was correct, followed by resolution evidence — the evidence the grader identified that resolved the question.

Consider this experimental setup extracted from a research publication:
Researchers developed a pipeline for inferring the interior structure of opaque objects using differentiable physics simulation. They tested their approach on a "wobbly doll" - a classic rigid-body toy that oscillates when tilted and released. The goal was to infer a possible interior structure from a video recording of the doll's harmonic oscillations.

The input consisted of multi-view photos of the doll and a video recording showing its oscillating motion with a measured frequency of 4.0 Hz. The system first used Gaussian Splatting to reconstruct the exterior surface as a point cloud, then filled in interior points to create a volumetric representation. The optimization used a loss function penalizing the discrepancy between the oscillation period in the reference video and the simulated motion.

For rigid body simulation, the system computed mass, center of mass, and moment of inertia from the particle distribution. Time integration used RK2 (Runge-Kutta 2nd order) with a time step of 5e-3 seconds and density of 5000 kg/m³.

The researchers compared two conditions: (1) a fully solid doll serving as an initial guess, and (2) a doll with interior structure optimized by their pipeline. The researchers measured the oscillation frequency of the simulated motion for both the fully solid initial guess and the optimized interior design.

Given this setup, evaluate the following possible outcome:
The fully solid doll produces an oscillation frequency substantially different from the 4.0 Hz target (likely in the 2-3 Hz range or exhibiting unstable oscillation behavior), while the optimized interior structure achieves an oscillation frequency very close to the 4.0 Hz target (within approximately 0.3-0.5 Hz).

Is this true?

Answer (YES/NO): YES